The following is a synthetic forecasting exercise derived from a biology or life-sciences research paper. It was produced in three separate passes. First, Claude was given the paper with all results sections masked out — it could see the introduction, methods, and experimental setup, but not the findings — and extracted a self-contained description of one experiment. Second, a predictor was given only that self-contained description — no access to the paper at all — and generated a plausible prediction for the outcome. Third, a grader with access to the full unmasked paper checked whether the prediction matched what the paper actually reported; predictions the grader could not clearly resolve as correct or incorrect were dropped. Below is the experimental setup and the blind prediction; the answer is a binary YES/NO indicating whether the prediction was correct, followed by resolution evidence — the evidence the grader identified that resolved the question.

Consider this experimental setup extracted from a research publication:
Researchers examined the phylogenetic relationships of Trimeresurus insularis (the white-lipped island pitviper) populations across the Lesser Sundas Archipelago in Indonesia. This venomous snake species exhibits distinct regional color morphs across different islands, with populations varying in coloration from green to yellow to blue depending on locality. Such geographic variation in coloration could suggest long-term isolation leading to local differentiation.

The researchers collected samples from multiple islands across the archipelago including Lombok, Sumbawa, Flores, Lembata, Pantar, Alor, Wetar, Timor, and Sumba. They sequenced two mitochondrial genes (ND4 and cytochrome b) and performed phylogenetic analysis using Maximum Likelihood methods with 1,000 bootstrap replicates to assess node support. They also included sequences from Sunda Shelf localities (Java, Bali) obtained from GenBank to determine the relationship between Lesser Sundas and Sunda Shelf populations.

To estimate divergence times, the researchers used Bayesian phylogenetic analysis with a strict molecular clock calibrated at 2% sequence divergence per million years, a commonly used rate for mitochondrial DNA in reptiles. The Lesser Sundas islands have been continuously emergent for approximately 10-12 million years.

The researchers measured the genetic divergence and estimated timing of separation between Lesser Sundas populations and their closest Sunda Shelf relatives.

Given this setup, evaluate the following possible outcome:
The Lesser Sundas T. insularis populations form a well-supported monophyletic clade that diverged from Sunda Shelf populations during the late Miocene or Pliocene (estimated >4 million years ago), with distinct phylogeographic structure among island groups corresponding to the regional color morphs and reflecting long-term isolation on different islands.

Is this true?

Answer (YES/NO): NO